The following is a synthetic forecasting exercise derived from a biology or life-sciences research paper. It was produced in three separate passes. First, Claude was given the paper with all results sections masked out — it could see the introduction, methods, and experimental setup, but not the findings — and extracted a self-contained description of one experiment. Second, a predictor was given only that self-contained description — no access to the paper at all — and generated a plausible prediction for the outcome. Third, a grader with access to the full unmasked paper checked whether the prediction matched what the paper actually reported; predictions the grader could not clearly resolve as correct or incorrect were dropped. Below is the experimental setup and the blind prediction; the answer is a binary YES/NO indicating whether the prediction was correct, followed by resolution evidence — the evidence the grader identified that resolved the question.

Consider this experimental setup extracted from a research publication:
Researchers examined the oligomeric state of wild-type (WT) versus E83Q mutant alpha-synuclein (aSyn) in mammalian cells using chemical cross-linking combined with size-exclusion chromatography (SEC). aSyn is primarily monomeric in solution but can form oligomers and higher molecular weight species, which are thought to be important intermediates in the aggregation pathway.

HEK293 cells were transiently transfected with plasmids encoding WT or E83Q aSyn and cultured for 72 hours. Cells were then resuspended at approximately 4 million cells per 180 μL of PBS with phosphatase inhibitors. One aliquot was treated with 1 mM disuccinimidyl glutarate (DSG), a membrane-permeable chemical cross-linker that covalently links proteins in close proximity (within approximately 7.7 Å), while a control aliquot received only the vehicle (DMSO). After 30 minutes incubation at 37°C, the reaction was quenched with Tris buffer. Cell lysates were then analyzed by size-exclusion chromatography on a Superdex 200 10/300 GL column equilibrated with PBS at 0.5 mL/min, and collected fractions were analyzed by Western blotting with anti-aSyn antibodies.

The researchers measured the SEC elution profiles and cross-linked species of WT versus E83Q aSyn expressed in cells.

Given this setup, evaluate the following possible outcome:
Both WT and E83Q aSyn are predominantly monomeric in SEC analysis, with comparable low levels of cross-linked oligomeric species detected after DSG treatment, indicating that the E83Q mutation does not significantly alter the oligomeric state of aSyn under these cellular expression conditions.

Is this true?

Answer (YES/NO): NO